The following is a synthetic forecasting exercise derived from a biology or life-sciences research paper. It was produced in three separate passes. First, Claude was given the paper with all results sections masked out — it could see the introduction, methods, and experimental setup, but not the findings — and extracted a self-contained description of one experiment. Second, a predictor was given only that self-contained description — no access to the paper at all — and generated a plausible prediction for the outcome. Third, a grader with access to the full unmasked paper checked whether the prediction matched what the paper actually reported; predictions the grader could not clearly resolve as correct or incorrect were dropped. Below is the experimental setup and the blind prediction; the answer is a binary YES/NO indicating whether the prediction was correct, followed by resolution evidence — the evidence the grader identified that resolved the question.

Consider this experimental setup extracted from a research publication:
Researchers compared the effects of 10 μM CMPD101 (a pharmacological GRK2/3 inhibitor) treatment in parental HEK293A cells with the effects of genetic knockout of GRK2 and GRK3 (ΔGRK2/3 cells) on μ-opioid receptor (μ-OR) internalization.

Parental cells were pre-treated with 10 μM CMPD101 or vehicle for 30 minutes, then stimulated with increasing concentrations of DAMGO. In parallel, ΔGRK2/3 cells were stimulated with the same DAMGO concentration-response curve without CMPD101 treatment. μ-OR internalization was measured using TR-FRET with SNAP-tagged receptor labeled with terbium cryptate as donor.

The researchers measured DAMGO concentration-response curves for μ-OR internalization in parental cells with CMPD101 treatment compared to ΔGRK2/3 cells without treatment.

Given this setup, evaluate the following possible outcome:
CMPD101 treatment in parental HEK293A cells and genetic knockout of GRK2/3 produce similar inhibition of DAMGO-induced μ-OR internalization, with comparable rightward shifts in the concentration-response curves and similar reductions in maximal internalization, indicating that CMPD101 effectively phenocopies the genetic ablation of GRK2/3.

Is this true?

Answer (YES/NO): YES